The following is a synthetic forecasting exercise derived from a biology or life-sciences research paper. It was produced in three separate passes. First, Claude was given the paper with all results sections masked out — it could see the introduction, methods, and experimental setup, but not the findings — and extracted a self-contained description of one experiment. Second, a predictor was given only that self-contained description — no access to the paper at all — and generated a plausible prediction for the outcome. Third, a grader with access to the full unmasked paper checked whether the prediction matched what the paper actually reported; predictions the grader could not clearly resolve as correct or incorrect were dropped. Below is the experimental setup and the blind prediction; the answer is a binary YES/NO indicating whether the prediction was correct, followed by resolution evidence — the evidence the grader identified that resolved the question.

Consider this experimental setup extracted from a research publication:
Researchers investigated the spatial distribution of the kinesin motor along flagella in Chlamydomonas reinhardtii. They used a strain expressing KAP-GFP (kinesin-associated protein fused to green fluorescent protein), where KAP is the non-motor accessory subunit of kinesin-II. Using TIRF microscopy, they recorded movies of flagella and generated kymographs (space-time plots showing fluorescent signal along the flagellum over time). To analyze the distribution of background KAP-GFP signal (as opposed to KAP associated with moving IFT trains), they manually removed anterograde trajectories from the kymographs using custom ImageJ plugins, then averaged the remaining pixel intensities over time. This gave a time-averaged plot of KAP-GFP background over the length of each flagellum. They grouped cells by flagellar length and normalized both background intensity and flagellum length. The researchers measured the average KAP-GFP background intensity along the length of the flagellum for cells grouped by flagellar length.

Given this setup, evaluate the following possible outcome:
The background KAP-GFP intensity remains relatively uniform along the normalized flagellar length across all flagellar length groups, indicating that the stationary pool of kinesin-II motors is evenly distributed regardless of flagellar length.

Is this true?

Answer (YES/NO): NO